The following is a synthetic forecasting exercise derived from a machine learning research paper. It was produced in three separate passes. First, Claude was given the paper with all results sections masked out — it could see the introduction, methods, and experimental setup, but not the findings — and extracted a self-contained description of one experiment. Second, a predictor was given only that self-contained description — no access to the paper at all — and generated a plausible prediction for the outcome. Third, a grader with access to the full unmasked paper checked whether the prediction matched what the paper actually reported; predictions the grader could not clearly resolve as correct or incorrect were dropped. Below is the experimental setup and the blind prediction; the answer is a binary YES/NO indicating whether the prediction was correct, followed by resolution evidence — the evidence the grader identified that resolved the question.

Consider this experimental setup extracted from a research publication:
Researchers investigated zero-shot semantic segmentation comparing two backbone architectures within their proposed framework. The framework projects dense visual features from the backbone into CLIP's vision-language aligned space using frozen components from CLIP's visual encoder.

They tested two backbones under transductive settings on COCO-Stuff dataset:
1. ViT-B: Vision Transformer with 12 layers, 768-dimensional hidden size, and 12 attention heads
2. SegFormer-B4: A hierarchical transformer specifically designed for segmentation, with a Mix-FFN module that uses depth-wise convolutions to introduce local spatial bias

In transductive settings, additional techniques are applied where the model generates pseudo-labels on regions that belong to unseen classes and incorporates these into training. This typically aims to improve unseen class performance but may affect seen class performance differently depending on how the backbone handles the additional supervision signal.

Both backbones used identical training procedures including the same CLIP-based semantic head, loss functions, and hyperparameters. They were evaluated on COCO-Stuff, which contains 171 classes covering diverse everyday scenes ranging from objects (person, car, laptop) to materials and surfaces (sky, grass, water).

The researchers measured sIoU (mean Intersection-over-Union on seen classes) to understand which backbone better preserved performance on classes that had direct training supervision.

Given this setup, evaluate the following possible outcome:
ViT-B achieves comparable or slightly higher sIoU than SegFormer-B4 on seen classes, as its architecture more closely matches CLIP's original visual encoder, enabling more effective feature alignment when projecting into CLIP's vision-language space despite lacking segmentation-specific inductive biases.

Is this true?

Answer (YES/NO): YES